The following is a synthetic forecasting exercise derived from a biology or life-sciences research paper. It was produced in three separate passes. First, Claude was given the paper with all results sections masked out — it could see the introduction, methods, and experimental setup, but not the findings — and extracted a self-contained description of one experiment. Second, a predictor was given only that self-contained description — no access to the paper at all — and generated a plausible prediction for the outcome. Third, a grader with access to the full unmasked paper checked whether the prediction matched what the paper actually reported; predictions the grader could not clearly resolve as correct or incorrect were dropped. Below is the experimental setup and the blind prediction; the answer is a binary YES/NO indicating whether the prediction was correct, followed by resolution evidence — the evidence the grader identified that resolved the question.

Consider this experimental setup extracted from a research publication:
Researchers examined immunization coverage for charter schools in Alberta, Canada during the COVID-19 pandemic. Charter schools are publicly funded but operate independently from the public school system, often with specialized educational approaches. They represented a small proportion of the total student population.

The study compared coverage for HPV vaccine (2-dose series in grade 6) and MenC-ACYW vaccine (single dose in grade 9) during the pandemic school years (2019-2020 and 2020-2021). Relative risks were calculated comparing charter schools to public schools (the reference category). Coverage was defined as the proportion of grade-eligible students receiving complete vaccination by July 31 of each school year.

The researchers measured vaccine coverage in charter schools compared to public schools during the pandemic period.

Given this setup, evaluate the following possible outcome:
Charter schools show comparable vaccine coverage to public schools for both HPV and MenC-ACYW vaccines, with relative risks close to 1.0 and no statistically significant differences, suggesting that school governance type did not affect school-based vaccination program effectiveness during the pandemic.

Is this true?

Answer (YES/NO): NO